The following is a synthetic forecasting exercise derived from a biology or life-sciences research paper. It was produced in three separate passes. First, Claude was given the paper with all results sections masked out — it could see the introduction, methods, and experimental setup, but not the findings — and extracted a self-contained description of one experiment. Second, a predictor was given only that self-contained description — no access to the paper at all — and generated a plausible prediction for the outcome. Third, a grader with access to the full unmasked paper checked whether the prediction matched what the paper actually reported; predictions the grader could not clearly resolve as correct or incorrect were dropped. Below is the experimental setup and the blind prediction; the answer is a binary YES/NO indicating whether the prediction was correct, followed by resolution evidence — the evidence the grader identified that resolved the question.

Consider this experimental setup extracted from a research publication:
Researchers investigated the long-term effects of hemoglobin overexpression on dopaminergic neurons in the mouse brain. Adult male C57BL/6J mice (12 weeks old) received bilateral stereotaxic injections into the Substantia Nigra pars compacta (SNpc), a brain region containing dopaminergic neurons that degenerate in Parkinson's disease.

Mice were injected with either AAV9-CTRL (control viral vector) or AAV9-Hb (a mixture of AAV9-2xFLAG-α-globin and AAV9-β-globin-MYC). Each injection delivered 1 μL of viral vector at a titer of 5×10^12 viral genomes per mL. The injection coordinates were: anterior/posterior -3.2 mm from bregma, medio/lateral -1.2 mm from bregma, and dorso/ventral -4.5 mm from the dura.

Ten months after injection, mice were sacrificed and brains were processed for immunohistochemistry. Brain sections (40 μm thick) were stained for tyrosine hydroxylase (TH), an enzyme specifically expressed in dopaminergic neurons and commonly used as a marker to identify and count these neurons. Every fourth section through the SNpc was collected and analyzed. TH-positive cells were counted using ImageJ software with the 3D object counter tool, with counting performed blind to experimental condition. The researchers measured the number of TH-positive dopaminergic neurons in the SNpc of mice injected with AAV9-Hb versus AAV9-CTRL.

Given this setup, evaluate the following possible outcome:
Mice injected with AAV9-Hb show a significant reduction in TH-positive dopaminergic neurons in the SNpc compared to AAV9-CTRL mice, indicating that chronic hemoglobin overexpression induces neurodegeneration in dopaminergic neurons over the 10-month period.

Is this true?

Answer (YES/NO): YES